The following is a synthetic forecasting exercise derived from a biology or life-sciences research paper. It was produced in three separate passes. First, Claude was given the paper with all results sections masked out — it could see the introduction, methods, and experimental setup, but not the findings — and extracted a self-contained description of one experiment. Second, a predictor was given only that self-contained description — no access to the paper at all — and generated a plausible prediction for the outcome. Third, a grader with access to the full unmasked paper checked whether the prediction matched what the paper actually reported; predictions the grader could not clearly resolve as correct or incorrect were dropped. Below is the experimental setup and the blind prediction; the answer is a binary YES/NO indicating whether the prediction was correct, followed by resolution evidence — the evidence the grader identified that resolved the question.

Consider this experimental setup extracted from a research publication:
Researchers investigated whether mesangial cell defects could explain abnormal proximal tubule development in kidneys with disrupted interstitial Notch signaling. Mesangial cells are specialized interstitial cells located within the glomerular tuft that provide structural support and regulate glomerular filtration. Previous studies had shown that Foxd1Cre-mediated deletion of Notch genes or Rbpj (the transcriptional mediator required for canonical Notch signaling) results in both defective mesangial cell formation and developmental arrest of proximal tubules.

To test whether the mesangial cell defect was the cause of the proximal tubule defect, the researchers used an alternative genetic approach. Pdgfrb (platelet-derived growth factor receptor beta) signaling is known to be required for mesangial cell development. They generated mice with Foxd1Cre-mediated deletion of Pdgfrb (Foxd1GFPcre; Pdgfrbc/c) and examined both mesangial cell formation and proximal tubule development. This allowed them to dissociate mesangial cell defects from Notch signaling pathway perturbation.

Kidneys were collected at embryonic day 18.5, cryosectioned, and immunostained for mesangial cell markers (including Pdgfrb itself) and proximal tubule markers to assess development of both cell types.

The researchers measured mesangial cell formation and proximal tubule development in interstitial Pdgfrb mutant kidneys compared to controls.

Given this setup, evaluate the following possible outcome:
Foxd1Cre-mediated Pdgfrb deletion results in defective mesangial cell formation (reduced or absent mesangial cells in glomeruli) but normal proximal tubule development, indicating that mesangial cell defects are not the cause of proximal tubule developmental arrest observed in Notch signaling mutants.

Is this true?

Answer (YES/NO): YES